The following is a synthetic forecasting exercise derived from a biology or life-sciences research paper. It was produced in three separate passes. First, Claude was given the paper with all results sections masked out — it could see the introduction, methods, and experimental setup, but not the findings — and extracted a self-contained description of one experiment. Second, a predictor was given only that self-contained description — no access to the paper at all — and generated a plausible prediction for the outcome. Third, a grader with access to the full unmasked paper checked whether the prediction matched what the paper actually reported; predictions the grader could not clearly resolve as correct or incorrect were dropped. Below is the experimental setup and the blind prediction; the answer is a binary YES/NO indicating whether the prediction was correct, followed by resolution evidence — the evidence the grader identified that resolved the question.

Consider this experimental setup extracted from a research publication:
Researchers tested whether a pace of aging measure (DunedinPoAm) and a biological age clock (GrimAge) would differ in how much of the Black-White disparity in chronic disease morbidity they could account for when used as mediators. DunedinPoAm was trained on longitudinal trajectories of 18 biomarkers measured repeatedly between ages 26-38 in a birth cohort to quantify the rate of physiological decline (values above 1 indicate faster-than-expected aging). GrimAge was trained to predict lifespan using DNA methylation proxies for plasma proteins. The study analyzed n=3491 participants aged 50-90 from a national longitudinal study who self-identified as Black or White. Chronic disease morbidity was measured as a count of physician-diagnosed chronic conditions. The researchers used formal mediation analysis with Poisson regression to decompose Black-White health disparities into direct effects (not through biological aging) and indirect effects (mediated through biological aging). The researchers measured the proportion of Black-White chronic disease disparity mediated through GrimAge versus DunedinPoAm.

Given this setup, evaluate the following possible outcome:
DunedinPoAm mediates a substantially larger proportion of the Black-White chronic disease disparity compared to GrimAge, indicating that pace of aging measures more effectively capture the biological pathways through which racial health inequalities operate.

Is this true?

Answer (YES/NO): NO